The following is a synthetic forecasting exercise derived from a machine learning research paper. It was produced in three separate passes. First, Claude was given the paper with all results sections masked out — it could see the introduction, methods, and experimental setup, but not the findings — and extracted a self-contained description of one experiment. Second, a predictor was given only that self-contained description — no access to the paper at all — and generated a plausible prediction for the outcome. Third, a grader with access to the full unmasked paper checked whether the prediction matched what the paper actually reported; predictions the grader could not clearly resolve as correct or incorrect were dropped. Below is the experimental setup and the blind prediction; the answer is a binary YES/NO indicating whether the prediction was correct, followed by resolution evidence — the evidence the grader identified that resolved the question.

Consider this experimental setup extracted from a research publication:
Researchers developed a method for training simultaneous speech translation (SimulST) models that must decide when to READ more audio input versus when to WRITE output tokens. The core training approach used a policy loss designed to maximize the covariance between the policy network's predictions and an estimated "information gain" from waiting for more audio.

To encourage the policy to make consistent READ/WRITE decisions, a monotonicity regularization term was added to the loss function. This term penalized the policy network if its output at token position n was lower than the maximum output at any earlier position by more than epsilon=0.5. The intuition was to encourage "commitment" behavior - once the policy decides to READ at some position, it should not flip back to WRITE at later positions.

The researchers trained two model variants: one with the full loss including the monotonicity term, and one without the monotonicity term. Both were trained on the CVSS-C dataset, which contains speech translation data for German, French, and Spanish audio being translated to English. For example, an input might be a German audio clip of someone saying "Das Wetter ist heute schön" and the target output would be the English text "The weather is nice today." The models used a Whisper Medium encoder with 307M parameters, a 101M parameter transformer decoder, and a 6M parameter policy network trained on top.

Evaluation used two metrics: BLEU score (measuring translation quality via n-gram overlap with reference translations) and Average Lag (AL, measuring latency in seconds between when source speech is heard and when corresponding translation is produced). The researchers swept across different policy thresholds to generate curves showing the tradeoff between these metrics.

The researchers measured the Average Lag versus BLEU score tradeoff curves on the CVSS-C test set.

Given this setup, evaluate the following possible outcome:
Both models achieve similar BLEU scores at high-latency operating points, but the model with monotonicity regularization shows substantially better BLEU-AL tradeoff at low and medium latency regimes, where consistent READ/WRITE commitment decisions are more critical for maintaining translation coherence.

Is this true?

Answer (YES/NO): NO